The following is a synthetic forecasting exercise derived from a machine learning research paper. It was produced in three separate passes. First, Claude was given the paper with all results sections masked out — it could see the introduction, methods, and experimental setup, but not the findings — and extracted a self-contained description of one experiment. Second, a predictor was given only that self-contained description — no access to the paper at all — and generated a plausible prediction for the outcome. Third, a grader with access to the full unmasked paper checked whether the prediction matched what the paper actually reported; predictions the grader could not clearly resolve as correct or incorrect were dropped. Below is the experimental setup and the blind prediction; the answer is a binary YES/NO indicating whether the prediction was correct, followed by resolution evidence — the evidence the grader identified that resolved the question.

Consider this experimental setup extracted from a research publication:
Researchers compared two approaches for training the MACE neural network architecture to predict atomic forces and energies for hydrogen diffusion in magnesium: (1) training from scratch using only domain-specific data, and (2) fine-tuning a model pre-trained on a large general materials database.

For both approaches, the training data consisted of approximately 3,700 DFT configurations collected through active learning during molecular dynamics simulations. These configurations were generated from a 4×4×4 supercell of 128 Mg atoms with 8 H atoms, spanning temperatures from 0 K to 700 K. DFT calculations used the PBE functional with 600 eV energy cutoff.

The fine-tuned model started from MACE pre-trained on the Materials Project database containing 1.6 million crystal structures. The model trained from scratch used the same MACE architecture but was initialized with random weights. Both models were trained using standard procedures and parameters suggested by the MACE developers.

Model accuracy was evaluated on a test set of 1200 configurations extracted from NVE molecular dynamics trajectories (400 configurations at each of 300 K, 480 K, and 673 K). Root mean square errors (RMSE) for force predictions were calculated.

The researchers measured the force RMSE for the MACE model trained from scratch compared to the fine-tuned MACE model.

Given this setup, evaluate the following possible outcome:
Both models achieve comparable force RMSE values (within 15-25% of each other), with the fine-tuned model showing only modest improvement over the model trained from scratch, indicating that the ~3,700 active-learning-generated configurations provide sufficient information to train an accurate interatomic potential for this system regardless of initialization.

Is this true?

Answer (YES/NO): NO